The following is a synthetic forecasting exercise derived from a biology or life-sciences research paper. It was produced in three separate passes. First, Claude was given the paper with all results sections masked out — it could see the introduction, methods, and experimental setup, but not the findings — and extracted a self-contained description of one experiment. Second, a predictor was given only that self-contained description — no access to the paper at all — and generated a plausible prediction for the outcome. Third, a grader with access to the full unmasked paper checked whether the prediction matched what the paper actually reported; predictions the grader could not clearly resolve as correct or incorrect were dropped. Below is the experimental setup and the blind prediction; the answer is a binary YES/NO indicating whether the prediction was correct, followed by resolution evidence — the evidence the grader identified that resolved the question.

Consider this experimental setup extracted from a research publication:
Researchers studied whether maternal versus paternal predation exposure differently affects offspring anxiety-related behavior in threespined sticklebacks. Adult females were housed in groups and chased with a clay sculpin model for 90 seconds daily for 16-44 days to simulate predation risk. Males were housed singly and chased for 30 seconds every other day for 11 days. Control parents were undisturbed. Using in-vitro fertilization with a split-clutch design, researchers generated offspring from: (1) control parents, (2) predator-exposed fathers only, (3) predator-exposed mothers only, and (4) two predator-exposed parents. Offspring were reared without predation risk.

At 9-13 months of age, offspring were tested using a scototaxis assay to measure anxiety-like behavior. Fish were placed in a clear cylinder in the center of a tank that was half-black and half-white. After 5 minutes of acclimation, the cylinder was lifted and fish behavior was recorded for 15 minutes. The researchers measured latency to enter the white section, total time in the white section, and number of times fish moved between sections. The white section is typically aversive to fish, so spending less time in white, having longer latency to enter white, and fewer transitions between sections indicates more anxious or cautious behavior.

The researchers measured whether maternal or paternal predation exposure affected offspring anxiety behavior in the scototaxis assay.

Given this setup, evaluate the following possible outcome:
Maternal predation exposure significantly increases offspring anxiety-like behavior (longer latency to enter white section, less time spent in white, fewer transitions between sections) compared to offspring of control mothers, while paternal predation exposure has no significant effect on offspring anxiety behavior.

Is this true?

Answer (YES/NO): YES